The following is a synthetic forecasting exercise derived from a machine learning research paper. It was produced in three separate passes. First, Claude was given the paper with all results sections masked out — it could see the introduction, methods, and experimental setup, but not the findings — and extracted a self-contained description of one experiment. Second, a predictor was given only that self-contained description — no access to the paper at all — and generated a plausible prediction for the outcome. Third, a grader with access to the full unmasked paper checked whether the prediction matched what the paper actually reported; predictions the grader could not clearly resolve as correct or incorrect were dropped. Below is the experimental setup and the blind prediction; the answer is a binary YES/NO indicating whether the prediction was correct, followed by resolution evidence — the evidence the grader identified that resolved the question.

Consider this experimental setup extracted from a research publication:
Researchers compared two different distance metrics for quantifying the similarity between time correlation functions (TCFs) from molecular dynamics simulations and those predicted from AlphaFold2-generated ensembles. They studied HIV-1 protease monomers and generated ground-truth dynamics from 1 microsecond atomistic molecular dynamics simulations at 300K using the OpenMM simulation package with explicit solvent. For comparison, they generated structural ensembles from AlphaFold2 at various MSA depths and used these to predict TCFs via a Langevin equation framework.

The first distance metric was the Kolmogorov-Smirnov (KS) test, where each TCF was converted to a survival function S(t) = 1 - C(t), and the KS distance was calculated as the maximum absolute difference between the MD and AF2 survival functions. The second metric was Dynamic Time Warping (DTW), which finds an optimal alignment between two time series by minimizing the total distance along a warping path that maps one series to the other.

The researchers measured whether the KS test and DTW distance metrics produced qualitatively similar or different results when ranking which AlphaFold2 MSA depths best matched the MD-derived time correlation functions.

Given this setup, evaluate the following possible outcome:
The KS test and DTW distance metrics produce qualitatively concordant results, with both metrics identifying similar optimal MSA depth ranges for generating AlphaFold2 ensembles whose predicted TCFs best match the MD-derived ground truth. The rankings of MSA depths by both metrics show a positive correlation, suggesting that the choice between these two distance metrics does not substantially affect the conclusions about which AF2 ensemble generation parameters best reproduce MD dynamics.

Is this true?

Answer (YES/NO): YES